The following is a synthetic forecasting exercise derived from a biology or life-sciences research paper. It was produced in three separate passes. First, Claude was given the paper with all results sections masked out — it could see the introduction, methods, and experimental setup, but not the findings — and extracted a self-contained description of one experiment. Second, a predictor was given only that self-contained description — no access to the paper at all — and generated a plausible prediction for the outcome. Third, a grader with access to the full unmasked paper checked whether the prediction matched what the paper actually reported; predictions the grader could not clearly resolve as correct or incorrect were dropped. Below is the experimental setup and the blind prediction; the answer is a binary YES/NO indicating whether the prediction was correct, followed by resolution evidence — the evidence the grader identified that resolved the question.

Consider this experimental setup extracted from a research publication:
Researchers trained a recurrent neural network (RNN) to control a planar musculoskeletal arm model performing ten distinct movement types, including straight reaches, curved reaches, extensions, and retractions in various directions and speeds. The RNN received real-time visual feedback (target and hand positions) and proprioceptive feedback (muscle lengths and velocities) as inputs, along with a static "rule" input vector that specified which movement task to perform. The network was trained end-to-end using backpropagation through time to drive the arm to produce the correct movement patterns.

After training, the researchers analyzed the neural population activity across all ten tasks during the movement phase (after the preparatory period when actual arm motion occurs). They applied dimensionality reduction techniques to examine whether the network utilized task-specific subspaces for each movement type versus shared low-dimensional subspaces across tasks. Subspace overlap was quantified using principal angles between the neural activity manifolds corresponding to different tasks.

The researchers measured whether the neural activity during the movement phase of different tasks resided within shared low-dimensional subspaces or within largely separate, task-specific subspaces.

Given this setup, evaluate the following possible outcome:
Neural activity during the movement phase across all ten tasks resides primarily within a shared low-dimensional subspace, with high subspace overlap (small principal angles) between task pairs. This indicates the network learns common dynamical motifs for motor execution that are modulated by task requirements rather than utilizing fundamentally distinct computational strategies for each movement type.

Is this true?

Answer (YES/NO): YES